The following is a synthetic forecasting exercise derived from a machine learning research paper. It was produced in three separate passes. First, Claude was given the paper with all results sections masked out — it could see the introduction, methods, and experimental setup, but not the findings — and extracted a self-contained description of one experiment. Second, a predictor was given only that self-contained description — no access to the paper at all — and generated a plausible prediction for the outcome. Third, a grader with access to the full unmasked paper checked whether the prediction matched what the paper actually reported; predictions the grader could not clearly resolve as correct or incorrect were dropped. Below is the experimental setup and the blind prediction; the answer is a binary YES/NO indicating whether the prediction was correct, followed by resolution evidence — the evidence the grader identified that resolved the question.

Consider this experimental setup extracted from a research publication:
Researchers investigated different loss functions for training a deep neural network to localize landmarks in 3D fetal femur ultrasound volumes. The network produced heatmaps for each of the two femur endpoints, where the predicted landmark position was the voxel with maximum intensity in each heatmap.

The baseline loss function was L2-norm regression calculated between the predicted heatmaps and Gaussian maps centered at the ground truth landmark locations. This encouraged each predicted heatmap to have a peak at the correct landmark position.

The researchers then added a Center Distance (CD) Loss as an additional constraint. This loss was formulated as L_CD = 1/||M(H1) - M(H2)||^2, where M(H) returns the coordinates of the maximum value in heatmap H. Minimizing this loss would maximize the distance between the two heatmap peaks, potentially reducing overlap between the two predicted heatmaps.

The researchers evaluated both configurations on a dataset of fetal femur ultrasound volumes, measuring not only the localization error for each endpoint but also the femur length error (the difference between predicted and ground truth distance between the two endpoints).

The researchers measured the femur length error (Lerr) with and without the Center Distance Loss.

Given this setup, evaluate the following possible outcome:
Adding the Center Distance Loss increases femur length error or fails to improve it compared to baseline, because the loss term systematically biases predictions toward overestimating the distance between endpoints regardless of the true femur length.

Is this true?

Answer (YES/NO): NO